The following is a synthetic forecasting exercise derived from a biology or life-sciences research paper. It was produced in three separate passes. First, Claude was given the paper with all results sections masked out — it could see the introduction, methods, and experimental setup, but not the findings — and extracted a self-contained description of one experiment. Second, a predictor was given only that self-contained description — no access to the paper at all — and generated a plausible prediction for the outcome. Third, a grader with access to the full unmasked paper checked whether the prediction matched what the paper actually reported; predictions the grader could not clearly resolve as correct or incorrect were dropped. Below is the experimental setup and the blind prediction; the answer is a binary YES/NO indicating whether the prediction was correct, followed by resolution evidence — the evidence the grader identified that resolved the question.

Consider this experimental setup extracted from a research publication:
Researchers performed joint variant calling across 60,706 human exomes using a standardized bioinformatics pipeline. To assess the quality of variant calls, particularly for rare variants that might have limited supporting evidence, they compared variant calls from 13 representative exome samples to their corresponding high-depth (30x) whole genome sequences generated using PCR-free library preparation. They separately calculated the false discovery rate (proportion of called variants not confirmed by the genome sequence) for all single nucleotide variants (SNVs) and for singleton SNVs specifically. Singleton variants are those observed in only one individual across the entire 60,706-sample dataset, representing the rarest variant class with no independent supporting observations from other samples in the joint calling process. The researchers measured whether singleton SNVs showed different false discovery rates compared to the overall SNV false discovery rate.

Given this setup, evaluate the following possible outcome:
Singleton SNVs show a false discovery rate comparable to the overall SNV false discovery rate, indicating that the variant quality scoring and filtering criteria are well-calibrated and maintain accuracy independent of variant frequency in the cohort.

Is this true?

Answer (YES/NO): NO